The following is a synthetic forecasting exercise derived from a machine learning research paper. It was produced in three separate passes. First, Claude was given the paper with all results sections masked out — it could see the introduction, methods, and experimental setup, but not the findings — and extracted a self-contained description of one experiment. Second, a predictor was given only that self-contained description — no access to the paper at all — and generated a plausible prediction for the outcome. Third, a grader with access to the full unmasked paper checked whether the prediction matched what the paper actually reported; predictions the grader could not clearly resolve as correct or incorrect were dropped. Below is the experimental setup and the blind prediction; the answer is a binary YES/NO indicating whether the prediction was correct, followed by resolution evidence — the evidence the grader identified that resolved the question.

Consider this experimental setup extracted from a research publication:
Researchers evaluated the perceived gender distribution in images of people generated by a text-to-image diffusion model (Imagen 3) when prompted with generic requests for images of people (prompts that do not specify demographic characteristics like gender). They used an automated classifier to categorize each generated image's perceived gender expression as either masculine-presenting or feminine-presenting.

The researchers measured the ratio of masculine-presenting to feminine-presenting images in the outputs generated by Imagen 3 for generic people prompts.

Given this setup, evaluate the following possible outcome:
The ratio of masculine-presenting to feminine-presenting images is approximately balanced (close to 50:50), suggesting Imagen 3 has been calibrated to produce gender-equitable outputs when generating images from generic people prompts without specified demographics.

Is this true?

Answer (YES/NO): NO